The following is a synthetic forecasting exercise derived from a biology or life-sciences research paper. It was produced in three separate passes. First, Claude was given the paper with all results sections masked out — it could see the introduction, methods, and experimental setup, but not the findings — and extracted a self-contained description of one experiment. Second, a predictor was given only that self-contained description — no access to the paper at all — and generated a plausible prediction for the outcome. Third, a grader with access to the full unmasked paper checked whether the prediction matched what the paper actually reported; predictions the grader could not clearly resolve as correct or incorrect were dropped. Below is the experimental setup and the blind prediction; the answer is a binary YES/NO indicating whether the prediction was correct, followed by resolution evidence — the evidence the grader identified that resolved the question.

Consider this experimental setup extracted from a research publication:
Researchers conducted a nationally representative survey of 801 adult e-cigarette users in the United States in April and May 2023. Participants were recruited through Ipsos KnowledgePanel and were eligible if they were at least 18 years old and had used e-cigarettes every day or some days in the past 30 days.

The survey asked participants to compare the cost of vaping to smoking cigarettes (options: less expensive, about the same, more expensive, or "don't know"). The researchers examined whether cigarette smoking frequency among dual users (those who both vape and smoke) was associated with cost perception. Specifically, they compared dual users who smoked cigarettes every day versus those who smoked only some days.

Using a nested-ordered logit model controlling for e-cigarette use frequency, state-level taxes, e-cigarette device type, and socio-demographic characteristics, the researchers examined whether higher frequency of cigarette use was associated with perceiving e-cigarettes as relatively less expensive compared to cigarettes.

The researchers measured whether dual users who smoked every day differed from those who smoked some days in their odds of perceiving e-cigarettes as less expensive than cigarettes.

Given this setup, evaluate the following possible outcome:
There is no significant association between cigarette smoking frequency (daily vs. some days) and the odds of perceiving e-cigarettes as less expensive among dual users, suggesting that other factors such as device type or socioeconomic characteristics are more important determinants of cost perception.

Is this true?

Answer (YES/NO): YES